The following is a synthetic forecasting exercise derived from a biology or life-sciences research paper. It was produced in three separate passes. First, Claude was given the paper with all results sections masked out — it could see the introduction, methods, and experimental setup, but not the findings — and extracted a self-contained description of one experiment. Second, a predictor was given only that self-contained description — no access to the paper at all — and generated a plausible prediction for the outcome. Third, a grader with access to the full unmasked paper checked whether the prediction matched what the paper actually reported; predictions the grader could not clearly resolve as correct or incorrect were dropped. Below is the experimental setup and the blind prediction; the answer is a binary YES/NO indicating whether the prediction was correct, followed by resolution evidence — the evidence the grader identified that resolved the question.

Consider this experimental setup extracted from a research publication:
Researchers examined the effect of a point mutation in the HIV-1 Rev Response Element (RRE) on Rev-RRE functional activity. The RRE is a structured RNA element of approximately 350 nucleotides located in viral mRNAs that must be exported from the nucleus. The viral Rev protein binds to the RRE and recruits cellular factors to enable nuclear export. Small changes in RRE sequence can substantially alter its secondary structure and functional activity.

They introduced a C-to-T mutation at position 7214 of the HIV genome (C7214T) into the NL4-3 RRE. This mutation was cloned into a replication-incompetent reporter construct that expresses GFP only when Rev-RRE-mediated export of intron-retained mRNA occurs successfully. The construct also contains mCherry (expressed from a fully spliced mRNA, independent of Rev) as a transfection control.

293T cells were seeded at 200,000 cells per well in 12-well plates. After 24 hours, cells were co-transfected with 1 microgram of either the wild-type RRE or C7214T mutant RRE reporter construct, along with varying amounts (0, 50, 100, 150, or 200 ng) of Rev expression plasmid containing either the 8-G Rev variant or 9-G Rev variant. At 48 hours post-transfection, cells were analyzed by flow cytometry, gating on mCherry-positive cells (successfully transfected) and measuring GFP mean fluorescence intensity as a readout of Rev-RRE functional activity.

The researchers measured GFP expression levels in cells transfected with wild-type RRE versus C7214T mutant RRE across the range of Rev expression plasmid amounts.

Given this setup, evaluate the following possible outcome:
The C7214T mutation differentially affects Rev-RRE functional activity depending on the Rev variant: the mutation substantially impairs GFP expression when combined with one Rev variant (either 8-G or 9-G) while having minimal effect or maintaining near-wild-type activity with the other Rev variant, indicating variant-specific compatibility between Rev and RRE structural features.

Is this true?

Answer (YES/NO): NO